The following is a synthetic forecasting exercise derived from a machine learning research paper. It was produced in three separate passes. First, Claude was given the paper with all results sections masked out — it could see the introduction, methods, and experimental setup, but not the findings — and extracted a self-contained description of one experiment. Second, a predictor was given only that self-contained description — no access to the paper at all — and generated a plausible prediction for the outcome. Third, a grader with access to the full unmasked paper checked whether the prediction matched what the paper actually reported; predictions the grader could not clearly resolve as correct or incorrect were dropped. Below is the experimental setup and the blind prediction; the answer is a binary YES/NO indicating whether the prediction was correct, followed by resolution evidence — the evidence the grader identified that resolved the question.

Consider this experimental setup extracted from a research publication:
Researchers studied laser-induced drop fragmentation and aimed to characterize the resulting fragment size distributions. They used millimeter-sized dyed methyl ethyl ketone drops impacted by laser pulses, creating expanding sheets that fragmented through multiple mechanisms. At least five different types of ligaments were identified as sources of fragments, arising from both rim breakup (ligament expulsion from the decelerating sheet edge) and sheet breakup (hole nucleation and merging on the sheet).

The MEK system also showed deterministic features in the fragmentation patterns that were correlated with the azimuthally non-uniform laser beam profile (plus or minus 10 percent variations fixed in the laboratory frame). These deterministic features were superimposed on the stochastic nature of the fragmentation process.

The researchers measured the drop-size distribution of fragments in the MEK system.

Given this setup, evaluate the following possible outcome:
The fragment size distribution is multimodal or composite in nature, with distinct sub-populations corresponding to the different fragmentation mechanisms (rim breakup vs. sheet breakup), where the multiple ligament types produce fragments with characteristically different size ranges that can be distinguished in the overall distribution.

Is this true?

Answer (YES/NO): NO